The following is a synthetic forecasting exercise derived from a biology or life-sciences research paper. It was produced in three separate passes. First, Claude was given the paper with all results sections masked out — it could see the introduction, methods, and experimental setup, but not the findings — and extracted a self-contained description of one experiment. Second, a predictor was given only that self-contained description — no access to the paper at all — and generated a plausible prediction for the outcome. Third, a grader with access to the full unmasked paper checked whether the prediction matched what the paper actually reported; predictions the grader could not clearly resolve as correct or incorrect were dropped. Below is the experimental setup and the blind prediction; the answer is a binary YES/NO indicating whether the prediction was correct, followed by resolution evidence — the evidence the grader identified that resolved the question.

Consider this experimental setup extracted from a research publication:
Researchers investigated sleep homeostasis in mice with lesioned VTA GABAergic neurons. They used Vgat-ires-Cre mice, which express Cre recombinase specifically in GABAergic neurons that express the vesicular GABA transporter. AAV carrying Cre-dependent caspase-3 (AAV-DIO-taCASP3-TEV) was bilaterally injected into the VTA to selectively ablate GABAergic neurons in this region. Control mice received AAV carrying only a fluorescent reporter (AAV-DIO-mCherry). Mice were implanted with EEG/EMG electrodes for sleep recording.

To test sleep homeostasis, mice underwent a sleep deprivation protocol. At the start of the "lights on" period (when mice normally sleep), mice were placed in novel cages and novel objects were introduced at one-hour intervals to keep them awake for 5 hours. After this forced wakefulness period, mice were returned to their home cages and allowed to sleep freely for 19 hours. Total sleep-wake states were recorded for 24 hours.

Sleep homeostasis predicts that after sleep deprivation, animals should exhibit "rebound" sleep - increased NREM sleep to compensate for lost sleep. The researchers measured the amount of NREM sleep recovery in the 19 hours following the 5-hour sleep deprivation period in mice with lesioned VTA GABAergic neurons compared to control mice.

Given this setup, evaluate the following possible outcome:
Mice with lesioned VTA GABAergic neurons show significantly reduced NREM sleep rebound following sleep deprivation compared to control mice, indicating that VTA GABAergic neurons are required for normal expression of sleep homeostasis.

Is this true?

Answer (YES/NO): YES